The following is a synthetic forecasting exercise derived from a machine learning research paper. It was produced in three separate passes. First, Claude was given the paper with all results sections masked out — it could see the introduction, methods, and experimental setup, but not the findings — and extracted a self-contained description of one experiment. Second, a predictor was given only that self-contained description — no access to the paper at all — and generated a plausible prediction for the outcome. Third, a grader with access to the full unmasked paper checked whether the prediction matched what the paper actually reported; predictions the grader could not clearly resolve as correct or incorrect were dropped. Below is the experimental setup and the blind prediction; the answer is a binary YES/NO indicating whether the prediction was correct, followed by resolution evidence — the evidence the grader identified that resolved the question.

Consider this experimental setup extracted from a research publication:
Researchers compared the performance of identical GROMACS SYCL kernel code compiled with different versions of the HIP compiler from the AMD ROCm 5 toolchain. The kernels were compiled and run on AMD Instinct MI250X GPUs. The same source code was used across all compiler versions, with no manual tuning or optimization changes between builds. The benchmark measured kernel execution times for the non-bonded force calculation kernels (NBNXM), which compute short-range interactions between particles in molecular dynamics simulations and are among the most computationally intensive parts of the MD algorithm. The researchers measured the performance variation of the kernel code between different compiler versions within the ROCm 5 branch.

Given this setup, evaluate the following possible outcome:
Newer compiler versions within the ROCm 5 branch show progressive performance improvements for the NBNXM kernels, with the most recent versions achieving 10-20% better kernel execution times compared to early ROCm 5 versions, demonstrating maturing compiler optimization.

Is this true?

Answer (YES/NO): NO